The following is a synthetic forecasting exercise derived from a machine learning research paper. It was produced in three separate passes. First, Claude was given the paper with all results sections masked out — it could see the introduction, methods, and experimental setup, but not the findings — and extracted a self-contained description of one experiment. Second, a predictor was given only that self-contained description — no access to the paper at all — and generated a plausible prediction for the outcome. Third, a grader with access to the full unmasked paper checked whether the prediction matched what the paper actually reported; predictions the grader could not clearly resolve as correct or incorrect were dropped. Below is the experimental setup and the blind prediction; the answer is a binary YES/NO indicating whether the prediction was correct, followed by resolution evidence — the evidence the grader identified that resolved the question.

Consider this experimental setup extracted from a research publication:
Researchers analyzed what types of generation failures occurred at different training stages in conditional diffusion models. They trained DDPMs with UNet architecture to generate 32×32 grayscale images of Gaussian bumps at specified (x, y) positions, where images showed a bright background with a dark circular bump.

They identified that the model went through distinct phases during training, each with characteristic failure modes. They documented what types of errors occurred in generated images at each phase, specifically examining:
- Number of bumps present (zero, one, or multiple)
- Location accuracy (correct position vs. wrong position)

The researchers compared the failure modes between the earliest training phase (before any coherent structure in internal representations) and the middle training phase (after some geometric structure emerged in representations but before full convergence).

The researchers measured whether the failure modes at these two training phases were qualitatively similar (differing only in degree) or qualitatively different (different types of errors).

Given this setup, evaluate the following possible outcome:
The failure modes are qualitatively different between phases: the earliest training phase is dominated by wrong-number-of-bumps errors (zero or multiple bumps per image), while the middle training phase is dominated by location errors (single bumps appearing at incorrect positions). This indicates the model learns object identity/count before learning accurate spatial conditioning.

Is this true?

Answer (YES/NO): YES